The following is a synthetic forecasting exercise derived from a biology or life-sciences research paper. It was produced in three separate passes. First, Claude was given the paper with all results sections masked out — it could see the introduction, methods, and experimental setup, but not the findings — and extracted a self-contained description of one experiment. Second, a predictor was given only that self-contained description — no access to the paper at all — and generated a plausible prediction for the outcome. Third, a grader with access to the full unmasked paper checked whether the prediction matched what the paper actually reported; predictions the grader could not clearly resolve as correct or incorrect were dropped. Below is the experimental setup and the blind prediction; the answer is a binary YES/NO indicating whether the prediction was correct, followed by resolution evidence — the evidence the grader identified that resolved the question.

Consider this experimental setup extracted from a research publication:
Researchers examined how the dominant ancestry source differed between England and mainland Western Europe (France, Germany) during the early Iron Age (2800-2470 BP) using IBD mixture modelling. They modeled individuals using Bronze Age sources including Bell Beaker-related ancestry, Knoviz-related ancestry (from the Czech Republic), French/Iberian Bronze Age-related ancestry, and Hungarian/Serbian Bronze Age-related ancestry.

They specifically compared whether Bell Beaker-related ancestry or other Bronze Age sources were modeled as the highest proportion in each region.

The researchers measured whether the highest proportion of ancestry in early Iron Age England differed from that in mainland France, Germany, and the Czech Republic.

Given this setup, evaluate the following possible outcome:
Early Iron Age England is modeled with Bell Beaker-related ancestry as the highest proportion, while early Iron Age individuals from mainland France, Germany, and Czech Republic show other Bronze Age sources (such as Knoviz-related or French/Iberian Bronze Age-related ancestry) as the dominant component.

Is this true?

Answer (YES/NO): YES